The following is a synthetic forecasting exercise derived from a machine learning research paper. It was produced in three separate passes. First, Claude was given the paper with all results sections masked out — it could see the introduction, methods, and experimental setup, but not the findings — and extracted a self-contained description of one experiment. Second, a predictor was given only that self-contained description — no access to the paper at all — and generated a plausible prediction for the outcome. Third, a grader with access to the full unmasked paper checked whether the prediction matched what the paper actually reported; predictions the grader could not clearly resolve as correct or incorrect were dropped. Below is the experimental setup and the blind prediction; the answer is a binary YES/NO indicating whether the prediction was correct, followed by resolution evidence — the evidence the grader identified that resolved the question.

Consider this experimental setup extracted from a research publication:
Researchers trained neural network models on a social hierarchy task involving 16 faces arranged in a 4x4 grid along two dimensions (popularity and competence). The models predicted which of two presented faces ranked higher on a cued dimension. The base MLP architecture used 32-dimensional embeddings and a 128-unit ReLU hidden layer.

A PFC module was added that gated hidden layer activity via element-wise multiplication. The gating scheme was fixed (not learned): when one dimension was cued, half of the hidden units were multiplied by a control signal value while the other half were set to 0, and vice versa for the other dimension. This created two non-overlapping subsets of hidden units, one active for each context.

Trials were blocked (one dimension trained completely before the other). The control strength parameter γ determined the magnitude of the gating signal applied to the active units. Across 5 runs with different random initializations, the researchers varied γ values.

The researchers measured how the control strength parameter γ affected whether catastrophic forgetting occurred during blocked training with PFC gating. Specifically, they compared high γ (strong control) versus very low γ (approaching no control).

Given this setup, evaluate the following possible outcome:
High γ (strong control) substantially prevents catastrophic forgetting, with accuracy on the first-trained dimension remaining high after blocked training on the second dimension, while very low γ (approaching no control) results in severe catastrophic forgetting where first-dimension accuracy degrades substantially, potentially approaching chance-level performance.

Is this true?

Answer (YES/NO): NO